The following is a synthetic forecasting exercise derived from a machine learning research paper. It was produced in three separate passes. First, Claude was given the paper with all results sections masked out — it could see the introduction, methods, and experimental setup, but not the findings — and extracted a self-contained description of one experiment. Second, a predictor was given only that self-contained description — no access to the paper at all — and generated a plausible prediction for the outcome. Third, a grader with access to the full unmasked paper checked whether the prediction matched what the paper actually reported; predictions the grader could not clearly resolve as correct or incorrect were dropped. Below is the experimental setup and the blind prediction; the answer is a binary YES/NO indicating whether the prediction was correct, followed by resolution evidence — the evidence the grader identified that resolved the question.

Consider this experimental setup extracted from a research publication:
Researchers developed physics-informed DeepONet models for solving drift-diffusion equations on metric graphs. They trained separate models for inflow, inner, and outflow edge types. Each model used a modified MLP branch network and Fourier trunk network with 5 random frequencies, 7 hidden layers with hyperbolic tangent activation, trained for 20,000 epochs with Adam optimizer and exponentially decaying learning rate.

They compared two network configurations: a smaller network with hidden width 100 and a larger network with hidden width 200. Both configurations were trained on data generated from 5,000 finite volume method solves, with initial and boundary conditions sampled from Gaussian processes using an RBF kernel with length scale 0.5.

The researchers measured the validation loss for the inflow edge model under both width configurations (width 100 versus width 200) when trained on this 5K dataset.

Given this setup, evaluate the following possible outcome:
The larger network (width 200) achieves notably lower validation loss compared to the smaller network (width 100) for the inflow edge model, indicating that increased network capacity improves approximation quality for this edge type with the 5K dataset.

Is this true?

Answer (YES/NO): NO